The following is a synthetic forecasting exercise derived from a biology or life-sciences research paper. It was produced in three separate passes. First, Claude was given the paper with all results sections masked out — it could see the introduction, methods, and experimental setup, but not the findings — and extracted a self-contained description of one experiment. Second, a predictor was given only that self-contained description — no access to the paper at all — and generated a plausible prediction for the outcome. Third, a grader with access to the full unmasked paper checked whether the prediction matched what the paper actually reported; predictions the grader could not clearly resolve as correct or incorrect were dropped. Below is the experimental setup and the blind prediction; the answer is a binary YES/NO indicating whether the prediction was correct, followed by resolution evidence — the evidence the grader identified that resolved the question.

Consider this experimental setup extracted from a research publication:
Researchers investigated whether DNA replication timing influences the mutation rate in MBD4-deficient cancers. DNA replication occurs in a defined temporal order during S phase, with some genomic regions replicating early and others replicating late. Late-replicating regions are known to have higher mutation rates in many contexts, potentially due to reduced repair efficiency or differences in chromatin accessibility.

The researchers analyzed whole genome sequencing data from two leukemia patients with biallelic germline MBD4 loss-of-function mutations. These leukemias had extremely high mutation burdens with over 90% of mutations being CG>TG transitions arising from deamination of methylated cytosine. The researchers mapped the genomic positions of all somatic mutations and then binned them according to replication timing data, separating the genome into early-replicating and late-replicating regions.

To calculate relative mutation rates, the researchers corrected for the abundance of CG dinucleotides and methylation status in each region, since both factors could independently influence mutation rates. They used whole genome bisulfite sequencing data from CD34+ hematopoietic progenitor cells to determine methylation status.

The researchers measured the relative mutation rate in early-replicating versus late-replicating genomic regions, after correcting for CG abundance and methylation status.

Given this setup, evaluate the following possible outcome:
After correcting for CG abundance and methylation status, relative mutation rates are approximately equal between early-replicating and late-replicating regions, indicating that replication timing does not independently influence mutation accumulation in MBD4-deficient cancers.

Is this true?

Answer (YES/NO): NO